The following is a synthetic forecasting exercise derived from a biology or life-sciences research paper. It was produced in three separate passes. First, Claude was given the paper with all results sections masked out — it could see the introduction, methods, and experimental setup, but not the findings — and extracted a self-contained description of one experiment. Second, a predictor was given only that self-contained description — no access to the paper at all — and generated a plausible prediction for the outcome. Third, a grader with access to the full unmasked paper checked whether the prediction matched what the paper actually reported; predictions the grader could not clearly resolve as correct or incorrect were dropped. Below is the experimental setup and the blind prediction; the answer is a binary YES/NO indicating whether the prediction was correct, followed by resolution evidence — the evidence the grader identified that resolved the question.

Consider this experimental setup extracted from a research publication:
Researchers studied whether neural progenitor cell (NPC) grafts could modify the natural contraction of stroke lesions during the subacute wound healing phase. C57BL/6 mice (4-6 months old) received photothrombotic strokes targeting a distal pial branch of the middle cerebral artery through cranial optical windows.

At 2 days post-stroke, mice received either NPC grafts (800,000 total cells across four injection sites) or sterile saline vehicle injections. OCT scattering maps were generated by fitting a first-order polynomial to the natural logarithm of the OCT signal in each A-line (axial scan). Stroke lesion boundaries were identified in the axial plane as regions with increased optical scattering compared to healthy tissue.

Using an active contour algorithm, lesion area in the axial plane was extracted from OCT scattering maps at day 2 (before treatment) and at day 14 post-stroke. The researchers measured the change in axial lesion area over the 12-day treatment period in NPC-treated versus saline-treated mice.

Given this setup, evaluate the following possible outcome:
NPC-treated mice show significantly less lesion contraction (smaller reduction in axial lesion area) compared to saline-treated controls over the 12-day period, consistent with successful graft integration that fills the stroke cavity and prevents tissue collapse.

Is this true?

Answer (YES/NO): NO